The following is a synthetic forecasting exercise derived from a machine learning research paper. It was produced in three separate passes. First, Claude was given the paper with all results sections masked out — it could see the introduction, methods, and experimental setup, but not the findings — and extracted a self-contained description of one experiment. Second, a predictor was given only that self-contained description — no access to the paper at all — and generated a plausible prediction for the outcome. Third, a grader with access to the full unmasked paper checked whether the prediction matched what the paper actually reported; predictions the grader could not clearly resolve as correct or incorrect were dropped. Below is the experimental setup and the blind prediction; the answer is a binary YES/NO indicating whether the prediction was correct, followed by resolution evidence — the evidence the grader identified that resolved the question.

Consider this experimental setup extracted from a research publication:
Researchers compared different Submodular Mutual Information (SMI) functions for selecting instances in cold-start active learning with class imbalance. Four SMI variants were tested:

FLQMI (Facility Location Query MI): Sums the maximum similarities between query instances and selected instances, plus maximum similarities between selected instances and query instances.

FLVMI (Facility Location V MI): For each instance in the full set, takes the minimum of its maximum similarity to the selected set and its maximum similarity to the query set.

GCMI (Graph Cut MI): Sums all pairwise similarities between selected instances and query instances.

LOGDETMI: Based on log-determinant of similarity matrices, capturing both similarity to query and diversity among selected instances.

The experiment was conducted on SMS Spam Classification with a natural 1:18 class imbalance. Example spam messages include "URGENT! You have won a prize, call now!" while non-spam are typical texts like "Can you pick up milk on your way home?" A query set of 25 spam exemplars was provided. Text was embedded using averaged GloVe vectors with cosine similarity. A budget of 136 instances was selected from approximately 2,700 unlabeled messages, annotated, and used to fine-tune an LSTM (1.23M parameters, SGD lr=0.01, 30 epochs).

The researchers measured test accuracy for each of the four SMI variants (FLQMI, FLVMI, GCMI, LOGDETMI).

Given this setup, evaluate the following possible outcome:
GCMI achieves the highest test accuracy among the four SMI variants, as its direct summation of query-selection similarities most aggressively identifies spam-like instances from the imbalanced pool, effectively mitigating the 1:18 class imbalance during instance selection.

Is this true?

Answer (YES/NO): YES